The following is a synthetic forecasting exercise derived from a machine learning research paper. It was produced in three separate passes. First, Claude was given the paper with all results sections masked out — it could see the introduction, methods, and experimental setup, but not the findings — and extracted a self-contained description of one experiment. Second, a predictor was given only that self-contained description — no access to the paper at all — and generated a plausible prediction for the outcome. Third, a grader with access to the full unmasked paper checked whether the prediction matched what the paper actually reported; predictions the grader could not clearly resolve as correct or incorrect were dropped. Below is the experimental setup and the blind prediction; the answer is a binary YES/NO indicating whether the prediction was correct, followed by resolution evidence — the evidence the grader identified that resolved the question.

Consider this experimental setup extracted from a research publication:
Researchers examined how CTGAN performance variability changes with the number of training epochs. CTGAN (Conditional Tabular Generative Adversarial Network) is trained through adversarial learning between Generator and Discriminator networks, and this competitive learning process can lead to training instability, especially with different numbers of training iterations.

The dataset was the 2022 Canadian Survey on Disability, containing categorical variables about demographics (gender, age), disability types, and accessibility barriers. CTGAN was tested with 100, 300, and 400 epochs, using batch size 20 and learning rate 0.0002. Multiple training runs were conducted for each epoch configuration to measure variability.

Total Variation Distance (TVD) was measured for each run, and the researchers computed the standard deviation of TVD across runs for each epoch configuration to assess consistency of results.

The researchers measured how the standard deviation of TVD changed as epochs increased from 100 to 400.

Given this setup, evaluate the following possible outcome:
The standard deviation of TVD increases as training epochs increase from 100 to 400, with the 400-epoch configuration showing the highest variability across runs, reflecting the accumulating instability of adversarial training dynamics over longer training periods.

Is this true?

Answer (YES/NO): NO